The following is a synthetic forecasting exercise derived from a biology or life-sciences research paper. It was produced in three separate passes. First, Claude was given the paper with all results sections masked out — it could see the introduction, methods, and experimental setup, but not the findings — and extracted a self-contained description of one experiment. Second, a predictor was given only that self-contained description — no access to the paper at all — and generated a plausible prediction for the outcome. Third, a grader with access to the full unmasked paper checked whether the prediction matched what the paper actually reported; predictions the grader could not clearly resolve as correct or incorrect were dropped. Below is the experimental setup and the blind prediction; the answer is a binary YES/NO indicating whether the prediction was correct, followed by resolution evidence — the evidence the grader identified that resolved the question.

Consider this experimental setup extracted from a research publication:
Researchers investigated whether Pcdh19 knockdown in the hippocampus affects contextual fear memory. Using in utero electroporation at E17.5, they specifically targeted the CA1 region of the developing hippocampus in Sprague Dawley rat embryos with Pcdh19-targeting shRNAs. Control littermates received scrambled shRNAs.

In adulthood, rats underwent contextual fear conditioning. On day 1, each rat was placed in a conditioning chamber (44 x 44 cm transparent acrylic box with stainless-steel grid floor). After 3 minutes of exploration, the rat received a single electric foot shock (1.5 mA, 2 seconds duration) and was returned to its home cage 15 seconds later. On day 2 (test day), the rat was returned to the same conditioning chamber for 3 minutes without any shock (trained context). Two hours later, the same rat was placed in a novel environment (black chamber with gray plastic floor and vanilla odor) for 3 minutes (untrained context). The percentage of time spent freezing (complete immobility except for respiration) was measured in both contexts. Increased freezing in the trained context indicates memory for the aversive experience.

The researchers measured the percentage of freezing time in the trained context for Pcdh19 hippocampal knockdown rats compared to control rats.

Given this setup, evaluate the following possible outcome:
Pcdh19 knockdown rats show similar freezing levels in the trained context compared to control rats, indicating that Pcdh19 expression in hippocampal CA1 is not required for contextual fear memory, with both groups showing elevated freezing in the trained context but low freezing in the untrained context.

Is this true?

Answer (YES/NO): NO